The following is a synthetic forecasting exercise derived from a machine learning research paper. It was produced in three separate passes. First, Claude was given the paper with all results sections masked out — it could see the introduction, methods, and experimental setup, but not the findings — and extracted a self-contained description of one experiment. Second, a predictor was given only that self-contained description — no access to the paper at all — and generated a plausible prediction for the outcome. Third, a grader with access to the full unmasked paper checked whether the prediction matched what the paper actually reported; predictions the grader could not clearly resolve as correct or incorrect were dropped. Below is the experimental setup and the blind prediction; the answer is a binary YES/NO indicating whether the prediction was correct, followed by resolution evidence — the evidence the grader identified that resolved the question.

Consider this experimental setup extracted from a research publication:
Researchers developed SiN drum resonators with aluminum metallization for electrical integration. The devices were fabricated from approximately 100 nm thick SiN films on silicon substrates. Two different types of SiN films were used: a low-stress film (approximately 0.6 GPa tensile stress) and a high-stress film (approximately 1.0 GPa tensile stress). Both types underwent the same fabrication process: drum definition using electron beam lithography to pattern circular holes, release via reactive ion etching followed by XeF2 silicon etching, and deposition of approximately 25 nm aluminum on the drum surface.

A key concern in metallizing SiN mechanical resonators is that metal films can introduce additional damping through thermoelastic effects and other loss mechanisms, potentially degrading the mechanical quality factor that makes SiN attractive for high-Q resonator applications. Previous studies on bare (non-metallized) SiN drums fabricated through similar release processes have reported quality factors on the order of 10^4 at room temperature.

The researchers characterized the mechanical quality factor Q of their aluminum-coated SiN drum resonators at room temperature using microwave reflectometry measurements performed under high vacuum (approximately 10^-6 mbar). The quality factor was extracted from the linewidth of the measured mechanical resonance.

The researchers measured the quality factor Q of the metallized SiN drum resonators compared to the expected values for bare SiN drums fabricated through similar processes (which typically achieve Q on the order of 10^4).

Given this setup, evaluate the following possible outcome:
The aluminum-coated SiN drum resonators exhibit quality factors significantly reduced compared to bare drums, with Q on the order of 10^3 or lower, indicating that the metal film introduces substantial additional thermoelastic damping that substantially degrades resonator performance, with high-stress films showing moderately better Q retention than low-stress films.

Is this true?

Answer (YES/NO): NO